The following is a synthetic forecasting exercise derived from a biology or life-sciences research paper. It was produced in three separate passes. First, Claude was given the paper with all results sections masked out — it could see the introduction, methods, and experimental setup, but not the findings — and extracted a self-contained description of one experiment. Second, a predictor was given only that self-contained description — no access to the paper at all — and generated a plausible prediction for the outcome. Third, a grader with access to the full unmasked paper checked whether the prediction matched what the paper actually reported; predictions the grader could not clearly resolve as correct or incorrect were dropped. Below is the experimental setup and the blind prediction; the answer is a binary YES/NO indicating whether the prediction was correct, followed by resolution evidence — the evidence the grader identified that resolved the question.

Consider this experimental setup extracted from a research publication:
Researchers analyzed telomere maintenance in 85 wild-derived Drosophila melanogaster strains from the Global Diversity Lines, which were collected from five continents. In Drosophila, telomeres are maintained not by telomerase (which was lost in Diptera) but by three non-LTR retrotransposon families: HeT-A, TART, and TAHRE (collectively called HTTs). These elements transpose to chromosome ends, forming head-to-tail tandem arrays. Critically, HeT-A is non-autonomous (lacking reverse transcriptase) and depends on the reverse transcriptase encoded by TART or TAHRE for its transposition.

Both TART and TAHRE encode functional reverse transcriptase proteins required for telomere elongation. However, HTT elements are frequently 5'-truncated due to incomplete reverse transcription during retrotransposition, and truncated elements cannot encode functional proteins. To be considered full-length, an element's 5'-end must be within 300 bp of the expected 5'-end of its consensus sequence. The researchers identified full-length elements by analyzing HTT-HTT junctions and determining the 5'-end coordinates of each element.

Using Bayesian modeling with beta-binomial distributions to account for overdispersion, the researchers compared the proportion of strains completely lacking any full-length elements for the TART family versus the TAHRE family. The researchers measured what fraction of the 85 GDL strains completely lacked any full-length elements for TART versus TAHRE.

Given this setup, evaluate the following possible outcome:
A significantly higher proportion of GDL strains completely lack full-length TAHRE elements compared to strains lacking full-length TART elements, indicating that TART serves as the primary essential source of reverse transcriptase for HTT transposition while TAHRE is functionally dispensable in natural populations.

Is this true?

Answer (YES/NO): NO